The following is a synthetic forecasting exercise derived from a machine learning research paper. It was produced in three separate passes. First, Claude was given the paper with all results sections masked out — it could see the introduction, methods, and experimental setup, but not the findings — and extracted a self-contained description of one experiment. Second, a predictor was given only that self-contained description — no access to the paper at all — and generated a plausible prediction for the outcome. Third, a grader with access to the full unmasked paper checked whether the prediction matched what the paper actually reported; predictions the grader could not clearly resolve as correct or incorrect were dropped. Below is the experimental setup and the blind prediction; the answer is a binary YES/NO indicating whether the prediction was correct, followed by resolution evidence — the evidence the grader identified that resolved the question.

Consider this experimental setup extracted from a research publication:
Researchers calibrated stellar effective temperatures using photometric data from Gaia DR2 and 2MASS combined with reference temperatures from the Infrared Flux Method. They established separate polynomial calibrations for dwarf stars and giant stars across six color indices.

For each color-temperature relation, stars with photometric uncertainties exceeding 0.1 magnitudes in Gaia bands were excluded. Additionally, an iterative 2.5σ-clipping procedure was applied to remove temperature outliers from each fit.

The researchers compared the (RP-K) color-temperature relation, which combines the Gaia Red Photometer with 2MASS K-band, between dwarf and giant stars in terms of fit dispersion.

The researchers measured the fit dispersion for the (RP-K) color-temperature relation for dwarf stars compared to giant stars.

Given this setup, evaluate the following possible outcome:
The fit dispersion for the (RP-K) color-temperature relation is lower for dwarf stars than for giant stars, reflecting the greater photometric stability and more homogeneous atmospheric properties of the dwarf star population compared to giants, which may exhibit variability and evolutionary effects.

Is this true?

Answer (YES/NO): YES